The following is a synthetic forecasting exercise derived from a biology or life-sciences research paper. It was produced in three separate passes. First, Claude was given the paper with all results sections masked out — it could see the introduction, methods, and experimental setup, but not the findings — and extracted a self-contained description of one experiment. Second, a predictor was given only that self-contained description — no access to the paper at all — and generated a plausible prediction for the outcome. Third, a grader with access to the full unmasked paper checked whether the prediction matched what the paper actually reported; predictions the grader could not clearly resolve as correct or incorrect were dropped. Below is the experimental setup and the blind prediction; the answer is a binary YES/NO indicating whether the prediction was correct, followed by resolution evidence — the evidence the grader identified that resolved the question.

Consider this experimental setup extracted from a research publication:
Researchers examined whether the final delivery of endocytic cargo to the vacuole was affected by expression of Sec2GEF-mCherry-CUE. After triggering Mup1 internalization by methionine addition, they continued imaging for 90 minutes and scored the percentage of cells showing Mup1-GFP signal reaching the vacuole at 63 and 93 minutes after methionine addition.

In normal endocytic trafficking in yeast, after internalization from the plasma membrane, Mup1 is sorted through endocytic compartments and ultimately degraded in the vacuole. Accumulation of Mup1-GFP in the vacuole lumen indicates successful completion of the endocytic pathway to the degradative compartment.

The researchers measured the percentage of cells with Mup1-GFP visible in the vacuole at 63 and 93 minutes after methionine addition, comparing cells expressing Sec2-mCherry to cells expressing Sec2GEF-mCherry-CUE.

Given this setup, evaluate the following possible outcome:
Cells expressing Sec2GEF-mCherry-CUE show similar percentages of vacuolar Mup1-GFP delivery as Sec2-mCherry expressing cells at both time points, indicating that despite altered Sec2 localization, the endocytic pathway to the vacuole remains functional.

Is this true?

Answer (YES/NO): NO